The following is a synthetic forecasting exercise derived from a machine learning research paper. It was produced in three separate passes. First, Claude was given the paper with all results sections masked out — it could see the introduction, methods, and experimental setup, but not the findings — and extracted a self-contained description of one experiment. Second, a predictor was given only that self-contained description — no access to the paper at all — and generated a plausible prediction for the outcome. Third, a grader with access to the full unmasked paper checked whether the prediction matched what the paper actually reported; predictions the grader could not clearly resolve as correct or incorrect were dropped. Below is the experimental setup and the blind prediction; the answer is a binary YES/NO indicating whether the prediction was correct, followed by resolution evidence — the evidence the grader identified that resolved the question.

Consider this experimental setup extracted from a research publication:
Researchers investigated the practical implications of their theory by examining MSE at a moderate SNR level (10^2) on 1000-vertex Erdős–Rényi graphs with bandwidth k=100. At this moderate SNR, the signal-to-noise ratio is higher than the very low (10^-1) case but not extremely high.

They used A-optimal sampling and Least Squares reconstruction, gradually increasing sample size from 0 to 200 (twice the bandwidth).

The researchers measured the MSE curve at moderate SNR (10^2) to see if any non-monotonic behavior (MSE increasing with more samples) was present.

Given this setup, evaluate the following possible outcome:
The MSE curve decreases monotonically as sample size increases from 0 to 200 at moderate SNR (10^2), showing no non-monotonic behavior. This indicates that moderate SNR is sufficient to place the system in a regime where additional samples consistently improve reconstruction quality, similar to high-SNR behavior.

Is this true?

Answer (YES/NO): YES